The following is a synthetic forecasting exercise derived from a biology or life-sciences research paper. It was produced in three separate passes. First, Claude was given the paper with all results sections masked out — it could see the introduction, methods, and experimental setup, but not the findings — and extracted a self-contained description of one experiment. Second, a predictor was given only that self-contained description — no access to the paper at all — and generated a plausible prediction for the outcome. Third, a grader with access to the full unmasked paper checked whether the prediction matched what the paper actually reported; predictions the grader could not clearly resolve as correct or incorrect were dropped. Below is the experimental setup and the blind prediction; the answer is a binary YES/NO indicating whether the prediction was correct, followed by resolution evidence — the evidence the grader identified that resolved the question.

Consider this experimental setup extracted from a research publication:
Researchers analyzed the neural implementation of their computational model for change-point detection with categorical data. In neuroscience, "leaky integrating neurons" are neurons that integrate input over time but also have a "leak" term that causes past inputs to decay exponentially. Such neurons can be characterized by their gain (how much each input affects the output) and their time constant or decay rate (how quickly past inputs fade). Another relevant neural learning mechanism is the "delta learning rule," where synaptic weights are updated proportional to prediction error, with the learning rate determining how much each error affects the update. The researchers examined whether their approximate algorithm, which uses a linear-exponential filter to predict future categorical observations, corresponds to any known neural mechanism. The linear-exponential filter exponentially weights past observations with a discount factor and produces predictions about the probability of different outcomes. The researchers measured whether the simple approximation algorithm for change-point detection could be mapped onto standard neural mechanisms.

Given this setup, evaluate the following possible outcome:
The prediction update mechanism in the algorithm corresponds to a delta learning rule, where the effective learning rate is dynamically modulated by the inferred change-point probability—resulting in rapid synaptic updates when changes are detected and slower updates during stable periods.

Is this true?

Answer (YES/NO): NO